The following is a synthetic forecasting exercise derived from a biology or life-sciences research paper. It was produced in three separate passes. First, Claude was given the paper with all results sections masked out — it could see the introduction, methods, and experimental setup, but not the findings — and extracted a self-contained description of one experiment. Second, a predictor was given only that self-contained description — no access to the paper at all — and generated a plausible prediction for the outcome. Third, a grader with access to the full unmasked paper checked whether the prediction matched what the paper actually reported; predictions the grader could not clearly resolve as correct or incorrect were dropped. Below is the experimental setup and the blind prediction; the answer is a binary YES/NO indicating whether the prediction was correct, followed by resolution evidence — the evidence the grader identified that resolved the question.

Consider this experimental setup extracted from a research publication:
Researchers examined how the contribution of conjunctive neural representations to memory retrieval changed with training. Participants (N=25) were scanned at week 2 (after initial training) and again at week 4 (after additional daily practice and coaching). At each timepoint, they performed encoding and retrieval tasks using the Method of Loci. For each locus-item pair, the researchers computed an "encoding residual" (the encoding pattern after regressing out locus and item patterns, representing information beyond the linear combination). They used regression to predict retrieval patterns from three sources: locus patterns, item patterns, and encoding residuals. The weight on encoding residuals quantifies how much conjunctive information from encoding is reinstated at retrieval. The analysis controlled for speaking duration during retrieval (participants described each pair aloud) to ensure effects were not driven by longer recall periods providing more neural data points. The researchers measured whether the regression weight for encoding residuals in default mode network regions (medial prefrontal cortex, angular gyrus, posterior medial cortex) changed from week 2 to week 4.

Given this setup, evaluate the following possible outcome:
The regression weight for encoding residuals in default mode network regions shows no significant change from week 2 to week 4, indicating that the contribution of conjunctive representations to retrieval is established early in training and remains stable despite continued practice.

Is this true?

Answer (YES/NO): NO